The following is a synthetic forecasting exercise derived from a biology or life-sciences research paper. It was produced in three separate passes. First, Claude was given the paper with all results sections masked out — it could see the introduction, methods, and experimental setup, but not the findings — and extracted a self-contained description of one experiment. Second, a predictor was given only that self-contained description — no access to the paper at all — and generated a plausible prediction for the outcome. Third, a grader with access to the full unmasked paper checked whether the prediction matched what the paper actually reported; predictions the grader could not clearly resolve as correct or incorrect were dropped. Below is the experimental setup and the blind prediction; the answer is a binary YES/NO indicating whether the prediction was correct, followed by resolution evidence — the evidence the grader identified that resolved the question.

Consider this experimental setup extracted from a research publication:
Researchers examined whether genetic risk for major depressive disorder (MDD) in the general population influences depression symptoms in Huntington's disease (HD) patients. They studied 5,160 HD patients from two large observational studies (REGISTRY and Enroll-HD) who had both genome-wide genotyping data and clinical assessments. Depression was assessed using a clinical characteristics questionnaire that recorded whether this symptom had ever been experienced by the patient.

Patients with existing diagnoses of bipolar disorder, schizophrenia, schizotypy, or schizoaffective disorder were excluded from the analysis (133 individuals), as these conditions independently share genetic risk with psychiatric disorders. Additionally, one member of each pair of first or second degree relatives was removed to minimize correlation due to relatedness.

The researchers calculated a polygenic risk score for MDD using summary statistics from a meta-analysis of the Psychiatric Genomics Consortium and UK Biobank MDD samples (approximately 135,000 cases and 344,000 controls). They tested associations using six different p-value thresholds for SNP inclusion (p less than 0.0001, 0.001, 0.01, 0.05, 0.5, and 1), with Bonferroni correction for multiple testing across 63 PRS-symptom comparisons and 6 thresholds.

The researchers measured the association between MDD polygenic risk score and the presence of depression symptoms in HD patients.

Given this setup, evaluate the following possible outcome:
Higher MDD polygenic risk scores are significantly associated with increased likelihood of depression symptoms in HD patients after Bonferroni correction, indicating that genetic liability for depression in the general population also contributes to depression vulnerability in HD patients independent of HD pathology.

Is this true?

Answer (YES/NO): YES